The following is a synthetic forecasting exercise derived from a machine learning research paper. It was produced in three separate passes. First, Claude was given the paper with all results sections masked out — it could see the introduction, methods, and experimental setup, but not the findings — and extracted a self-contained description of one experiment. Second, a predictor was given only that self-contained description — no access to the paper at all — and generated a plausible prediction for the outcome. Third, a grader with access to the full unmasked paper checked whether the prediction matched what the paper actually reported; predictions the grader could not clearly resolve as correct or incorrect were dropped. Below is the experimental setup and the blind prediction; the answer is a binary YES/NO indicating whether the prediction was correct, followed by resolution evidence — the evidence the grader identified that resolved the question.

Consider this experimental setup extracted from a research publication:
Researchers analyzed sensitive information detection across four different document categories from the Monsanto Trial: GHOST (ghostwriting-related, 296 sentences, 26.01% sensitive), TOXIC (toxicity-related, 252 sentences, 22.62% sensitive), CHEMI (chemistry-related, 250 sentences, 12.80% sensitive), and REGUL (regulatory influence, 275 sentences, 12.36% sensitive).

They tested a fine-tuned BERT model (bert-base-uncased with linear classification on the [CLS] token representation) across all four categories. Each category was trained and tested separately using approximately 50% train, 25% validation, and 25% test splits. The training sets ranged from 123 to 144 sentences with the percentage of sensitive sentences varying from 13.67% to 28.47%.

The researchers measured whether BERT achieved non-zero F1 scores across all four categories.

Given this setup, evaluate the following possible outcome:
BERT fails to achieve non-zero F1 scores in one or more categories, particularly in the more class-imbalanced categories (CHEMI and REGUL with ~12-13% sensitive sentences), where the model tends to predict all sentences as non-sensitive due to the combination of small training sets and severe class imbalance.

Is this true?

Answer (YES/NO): NO